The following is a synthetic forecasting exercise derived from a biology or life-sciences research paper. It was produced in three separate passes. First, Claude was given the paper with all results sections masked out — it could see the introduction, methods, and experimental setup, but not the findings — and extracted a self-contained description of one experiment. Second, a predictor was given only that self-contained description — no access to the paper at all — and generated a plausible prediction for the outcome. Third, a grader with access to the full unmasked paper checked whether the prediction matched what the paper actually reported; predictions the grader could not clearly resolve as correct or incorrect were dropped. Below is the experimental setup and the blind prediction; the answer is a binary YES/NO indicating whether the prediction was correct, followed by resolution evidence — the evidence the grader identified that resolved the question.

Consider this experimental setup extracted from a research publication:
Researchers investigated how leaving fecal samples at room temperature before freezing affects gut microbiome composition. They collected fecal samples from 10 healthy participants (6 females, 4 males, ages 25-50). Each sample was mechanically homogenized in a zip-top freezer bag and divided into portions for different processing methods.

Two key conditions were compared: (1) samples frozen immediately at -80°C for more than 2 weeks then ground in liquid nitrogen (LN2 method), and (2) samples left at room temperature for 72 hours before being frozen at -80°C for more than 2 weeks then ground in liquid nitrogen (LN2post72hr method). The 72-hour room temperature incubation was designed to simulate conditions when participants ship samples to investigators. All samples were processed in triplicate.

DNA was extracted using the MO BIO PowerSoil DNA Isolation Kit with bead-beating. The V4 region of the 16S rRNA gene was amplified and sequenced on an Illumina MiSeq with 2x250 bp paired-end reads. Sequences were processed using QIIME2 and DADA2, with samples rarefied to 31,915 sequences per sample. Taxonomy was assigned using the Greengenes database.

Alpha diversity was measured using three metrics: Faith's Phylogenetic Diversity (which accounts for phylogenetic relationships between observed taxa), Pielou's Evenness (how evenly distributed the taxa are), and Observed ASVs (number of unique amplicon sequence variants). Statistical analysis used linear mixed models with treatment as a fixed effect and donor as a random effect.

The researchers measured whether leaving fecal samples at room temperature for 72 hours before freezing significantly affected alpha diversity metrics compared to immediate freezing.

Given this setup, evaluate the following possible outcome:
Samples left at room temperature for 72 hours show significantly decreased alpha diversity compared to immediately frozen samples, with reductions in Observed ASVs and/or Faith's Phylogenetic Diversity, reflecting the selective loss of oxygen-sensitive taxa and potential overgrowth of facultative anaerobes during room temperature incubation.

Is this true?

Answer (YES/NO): NO